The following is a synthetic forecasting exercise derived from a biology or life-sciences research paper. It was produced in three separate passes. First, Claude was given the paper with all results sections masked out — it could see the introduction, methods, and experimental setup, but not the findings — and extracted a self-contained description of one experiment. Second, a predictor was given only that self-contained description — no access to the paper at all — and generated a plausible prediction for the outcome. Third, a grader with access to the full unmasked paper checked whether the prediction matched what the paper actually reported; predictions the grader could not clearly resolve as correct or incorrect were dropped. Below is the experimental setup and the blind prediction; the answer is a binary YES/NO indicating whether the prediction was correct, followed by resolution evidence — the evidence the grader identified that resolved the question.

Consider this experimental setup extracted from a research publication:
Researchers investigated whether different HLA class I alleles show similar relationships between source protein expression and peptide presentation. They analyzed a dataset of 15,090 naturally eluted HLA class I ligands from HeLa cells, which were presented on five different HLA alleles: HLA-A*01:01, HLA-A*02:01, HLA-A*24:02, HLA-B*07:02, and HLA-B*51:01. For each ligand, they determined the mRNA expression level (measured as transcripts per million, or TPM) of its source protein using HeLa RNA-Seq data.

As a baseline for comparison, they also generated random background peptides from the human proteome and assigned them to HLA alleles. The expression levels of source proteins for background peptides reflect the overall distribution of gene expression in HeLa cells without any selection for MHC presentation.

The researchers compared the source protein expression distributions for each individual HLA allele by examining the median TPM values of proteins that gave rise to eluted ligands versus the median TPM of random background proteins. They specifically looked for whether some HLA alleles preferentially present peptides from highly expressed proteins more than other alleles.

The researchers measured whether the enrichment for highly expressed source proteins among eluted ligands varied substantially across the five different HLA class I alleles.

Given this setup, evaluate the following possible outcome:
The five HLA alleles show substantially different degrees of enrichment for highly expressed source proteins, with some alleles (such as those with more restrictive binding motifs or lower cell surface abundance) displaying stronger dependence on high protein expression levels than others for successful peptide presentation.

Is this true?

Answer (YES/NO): NO